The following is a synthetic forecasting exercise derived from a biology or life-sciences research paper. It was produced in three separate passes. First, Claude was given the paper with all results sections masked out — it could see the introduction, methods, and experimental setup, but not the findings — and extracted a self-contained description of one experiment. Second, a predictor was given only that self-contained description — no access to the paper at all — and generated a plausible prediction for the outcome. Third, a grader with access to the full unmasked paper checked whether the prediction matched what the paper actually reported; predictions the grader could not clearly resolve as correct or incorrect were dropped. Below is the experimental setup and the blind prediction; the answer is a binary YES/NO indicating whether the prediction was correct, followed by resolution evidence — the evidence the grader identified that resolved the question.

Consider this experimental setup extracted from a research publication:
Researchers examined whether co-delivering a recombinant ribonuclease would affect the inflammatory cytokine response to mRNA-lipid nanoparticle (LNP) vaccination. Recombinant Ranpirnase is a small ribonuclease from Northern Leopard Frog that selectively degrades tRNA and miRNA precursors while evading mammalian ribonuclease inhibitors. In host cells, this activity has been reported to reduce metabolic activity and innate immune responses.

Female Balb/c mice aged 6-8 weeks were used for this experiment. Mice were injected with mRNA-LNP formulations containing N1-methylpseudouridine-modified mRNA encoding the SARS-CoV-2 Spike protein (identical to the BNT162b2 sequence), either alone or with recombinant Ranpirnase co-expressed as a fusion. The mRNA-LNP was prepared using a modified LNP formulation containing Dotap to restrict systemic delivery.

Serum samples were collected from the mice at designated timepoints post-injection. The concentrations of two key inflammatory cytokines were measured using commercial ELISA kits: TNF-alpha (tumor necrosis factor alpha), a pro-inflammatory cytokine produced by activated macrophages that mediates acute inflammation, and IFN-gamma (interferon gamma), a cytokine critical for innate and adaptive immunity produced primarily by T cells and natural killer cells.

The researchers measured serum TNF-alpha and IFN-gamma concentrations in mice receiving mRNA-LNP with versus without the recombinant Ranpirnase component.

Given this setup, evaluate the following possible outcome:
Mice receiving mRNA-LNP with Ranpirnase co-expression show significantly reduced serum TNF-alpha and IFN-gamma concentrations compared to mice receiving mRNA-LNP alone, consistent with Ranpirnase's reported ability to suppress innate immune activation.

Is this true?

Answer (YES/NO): NO